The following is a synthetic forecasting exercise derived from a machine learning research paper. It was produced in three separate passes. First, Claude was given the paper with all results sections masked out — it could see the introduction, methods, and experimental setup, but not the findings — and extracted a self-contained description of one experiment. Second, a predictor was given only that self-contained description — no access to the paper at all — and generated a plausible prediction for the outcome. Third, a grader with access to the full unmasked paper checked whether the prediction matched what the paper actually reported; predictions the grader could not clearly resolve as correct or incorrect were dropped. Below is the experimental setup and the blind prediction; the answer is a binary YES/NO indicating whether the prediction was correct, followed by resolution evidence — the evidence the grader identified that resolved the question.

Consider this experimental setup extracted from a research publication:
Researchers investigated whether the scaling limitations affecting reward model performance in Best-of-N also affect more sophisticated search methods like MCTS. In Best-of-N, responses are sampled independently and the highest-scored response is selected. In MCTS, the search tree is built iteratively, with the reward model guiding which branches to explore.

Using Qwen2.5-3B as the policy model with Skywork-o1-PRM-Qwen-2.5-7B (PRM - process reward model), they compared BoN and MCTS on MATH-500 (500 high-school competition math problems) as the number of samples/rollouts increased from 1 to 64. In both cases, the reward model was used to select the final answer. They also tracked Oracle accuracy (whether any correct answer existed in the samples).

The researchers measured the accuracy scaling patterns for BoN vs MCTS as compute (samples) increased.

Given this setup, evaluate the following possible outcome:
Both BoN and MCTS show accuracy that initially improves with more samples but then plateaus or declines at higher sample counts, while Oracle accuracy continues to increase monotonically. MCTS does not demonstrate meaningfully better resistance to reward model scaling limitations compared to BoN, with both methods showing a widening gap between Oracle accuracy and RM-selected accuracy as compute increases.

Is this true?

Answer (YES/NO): YES